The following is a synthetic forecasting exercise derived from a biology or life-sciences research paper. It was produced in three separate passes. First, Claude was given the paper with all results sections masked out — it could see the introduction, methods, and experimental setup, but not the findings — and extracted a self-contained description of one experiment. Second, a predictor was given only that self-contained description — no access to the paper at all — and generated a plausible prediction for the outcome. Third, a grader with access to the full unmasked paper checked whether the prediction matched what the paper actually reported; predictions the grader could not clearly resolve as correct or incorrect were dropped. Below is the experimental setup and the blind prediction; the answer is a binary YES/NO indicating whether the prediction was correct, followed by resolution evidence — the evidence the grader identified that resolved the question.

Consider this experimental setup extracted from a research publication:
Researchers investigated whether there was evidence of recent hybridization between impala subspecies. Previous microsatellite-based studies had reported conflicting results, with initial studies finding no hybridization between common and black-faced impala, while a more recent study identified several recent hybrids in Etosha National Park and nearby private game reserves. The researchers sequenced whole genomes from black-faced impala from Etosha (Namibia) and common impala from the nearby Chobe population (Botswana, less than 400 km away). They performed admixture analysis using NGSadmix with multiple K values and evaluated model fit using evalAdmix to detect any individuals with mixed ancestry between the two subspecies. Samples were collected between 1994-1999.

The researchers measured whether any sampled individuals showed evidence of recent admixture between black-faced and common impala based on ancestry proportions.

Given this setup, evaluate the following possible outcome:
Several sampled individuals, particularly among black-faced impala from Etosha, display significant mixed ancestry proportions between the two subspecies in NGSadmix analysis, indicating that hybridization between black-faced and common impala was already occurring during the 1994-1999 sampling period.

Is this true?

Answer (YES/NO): NO